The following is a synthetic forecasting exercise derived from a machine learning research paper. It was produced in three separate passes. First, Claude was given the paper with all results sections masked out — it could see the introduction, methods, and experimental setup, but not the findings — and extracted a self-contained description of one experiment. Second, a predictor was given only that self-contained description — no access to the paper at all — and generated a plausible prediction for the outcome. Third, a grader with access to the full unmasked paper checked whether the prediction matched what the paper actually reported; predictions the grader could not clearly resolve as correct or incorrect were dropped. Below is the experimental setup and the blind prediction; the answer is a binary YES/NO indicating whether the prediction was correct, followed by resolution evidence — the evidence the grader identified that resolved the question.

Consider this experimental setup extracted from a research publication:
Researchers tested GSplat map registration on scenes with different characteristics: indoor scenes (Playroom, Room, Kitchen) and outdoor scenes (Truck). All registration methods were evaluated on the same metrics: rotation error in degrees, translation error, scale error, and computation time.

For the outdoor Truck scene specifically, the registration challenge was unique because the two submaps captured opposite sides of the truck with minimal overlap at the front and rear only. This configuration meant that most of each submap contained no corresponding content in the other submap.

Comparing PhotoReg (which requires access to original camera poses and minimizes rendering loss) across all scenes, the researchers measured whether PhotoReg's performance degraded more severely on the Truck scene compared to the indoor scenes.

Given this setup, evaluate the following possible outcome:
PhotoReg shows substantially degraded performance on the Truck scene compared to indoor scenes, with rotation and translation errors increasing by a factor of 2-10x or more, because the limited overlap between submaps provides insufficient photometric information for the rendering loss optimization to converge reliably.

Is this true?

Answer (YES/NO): NO